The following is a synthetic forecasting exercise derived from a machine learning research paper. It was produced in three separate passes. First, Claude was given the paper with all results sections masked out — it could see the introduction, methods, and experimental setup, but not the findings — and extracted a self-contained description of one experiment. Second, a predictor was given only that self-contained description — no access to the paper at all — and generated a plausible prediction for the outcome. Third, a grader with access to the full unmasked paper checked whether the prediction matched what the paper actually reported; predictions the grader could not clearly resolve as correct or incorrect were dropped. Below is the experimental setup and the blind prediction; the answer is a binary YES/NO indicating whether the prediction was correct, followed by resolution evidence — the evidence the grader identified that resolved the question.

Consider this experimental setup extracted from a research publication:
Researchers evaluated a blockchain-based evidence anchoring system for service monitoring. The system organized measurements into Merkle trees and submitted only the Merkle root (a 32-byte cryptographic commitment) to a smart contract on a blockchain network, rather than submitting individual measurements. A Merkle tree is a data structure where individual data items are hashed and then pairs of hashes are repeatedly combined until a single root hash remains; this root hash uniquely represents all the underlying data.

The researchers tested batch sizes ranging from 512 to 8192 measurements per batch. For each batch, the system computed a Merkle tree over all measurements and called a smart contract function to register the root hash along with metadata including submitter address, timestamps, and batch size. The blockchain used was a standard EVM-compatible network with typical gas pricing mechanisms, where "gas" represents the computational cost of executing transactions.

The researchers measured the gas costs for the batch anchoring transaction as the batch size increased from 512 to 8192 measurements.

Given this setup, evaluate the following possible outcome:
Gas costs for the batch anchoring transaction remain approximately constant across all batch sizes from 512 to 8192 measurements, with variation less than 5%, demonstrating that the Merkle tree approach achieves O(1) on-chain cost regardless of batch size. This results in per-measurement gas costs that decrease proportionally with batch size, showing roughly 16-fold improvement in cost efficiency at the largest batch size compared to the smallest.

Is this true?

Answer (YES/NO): YES